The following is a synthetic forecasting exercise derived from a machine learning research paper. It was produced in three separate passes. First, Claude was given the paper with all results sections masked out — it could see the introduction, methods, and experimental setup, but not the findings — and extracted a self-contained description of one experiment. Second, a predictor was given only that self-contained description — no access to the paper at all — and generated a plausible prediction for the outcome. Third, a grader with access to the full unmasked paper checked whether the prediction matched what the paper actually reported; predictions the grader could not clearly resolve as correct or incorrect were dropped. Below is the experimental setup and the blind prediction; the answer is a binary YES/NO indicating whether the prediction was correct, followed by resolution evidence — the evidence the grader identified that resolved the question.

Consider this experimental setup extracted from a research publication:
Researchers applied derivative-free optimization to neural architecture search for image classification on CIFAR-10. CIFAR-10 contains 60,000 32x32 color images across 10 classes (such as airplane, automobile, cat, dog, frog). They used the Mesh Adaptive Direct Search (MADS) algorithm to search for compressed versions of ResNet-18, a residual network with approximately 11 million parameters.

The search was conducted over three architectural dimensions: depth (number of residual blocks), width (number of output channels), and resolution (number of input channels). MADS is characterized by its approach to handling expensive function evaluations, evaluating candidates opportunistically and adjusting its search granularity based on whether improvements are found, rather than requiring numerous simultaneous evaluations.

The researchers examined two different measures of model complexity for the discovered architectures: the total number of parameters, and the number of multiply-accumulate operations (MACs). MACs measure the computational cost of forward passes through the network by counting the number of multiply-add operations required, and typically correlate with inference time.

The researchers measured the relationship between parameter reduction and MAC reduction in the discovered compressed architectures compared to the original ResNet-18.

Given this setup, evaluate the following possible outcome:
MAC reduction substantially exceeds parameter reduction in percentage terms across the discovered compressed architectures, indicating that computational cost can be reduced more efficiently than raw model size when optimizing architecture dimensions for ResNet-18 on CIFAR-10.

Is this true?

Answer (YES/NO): NO